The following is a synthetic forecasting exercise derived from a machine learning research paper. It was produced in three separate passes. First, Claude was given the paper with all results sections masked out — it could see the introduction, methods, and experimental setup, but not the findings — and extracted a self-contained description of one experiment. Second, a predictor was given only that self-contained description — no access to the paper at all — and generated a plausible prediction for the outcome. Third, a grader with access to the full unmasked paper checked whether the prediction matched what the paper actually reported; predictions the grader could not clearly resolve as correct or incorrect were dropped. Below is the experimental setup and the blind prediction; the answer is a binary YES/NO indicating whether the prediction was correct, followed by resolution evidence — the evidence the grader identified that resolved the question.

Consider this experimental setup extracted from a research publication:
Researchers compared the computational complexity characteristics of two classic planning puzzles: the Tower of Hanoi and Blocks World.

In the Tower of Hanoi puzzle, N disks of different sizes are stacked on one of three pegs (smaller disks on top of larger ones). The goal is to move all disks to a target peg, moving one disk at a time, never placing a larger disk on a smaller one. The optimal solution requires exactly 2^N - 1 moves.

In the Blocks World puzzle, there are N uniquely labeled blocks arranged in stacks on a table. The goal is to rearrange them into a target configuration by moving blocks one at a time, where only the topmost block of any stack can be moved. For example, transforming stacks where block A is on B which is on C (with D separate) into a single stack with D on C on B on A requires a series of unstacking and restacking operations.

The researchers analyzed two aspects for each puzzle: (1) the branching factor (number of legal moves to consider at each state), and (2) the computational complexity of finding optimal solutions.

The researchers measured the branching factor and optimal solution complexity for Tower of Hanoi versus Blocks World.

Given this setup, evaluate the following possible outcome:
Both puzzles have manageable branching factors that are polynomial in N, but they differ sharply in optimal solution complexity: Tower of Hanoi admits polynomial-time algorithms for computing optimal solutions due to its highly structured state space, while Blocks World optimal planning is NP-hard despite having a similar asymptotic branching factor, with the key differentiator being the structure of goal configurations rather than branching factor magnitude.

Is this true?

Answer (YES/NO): NO